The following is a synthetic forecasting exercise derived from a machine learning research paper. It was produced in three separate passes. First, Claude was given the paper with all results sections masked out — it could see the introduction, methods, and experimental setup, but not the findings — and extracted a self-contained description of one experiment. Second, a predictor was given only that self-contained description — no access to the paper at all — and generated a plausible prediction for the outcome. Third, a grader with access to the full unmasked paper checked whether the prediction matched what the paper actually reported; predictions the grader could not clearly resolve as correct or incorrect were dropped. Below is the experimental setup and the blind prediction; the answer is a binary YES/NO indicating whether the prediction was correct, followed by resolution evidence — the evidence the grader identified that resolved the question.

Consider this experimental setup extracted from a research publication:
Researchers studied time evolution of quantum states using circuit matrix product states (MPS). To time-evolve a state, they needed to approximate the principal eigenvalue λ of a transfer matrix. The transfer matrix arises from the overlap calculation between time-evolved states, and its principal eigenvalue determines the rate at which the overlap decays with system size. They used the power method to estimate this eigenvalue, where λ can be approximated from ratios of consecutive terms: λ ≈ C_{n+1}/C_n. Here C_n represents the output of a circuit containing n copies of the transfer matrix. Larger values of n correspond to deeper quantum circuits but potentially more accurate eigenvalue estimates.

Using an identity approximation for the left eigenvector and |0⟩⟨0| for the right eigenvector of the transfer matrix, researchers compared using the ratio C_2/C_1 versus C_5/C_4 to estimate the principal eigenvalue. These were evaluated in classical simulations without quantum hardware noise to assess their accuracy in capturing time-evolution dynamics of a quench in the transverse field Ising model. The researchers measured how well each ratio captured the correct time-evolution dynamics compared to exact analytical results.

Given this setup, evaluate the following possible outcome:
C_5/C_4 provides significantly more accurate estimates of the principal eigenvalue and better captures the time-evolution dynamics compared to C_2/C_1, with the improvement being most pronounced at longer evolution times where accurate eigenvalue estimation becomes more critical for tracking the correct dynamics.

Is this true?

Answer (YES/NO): NO